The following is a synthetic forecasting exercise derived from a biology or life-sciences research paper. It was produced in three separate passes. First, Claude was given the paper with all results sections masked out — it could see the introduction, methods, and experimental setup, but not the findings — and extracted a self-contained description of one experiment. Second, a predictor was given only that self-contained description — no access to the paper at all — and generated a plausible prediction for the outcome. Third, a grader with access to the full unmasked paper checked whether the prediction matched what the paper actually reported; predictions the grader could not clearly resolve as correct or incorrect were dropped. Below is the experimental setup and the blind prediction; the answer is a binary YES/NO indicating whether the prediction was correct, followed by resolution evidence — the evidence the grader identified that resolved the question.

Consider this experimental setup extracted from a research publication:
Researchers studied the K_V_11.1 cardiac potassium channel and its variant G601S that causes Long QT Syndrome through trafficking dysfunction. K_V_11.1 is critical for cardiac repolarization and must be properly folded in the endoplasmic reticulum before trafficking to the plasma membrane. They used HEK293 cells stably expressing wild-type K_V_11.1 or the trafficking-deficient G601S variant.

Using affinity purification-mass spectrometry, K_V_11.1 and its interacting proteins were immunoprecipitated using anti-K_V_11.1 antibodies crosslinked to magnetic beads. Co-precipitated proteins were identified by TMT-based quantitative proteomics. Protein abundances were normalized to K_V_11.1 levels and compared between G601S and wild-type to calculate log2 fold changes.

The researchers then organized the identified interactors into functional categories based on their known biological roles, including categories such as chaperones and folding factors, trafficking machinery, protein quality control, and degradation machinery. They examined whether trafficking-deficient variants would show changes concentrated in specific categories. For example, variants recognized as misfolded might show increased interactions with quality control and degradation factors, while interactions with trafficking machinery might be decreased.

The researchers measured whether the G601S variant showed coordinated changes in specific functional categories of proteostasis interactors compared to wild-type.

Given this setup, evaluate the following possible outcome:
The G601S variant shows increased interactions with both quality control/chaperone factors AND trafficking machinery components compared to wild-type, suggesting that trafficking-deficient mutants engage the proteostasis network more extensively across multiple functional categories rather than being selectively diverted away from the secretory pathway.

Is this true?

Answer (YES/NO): YES